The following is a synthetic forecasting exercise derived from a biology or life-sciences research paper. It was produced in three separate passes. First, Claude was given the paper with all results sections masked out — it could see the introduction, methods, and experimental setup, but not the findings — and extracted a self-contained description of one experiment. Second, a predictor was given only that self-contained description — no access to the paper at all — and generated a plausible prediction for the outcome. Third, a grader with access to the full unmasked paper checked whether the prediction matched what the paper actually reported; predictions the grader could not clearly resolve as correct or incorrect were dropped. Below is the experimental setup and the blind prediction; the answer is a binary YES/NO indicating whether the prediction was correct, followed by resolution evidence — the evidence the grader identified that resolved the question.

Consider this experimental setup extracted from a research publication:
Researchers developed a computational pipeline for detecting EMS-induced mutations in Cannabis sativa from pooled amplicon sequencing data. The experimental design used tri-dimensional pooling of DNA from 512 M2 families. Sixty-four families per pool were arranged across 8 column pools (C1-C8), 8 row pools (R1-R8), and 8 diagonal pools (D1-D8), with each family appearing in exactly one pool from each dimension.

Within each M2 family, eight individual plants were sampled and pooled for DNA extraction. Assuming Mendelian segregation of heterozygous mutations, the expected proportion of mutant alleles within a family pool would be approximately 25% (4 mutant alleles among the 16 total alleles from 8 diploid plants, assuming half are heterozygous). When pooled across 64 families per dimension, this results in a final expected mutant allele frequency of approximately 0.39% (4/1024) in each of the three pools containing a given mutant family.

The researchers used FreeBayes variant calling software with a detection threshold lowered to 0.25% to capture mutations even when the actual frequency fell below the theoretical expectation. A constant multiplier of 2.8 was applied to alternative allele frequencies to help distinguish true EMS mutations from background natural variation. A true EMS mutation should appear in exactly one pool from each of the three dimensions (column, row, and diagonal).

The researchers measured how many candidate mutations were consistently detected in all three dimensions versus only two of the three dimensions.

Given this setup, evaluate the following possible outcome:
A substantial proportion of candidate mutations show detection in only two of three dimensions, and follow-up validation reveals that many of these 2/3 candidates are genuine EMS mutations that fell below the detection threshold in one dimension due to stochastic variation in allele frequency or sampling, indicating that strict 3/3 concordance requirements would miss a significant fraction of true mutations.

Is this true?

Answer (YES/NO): YES